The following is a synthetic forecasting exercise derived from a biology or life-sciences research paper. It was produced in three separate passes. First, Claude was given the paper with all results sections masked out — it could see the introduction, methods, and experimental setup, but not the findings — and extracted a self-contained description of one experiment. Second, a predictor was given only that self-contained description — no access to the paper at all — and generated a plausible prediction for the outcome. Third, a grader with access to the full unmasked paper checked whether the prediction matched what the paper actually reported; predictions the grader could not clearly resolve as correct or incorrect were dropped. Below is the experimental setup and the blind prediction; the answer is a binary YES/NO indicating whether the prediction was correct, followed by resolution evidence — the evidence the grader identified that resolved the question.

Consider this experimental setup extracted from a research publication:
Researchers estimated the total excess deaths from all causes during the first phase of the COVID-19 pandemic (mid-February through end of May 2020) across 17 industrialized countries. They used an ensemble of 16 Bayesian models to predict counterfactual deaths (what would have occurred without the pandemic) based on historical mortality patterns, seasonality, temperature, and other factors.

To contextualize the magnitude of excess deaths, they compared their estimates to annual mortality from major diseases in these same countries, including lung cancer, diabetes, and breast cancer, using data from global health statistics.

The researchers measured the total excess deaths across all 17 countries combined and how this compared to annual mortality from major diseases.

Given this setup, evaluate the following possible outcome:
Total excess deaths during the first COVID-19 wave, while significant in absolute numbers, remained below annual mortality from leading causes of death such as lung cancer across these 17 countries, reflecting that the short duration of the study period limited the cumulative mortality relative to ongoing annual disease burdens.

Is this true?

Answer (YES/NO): NO